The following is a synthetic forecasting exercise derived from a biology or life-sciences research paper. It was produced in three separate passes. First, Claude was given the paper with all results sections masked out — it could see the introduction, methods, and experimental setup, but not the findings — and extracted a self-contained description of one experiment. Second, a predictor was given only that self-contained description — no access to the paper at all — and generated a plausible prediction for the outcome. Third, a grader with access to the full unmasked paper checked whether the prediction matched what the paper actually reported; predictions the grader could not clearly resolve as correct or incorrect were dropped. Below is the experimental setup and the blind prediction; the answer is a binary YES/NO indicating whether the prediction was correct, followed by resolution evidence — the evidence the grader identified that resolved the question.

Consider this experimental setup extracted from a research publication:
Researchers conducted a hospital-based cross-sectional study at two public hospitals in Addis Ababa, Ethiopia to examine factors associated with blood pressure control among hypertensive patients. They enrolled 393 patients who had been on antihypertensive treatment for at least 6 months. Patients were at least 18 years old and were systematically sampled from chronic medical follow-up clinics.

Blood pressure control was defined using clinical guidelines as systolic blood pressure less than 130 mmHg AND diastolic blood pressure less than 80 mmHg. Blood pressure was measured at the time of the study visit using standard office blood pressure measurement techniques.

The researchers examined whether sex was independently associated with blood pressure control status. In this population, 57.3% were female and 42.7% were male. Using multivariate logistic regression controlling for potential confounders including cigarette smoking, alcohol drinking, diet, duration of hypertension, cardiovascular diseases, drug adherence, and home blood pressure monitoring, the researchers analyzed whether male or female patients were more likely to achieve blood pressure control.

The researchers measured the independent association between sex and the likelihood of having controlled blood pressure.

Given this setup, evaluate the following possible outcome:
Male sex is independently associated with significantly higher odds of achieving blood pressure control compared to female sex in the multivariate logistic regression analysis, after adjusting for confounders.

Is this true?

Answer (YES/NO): YES